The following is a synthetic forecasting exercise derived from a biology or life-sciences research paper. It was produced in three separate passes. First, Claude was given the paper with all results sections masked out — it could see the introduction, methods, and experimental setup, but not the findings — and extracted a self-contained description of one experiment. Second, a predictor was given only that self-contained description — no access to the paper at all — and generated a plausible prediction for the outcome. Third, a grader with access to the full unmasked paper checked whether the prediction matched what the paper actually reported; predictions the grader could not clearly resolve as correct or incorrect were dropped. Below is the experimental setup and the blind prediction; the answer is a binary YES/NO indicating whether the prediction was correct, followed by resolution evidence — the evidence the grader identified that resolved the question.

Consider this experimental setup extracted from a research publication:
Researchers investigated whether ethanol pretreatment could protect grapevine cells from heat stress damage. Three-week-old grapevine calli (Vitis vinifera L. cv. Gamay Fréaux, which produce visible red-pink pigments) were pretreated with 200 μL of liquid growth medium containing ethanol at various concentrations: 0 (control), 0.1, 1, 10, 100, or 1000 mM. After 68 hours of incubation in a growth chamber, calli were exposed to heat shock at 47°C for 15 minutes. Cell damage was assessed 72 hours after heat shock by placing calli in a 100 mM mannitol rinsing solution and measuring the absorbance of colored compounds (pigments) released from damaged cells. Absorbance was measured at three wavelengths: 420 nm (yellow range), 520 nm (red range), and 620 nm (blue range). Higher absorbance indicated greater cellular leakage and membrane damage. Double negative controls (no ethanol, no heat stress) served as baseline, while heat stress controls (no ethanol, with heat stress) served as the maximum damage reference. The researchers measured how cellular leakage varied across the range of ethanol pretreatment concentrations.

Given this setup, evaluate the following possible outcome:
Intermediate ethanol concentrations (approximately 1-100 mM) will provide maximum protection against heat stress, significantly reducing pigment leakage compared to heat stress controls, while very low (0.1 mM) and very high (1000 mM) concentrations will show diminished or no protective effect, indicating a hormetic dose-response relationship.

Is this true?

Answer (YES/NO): NO